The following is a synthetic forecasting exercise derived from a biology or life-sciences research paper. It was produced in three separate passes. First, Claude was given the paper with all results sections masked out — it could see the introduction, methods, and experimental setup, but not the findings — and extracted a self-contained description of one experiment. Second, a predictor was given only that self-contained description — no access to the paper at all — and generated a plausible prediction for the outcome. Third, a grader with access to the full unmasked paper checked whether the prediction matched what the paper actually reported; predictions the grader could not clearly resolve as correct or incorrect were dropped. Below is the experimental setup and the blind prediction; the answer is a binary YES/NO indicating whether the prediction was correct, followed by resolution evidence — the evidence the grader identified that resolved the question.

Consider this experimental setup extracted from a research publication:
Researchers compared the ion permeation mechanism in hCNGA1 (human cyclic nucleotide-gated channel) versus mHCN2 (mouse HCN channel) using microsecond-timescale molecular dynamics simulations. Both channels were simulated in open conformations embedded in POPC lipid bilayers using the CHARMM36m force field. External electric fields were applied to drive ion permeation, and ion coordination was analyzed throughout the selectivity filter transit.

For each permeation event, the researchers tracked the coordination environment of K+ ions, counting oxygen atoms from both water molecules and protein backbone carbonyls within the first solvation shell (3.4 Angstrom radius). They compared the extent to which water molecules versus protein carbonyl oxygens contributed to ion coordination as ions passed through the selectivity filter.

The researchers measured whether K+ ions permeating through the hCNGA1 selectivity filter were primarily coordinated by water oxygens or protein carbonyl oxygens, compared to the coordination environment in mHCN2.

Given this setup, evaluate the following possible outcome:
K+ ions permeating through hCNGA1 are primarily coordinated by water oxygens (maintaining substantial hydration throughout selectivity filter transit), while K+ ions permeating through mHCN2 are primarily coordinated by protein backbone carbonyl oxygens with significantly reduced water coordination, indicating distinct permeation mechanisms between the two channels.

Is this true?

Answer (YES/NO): YES